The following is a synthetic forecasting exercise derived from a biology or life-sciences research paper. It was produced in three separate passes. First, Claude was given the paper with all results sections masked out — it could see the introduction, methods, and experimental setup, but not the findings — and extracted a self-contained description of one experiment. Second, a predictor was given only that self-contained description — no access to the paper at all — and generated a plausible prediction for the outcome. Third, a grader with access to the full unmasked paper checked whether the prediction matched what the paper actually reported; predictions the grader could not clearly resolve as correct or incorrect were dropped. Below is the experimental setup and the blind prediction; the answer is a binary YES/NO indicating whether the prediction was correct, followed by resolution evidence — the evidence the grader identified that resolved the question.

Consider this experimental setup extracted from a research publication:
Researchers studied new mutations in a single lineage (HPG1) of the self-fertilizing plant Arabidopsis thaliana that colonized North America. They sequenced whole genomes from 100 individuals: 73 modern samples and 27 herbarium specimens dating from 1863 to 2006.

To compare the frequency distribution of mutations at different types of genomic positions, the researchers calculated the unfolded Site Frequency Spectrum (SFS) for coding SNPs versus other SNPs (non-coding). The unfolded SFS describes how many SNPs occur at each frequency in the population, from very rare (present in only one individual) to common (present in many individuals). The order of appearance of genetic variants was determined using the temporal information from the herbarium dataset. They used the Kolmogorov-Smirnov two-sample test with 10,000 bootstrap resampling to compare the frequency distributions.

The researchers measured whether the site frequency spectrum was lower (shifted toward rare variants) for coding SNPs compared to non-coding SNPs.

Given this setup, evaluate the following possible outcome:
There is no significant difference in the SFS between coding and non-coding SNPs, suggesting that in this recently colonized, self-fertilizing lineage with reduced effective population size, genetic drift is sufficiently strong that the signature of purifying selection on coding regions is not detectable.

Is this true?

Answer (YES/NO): NO